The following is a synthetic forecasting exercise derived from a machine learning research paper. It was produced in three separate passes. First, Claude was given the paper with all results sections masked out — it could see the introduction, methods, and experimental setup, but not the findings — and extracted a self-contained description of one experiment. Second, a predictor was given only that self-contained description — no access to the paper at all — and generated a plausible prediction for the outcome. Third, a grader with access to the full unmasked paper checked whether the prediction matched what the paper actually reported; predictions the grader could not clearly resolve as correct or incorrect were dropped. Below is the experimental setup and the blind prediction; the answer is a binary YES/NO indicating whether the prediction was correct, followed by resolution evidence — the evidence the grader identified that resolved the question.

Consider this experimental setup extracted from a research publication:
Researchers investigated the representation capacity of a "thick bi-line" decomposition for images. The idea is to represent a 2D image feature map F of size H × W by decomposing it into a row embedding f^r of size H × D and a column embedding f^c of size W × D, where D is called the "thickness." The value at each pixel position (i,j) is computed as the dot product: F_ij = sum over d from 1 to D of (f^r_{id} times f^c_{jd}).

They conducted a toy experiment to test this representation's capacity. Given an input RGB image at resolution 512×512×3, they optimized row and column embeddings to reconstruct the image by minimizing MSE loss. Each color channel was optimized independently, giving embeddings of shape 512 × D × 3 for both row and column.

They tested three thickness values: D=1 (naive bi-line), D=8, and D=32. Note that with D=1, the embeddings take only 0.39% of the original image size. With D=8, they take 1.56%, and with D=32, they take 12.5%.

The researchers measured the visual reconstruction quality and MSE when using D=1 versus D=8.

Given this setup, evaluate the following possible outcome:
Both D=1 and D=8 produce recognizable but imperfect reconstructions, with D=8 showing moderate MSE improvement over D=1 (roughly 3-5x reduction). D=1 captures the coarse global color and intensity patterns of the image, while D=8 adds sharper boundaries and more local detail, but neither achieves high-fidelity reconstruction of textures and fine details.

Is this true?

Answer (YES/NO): NO